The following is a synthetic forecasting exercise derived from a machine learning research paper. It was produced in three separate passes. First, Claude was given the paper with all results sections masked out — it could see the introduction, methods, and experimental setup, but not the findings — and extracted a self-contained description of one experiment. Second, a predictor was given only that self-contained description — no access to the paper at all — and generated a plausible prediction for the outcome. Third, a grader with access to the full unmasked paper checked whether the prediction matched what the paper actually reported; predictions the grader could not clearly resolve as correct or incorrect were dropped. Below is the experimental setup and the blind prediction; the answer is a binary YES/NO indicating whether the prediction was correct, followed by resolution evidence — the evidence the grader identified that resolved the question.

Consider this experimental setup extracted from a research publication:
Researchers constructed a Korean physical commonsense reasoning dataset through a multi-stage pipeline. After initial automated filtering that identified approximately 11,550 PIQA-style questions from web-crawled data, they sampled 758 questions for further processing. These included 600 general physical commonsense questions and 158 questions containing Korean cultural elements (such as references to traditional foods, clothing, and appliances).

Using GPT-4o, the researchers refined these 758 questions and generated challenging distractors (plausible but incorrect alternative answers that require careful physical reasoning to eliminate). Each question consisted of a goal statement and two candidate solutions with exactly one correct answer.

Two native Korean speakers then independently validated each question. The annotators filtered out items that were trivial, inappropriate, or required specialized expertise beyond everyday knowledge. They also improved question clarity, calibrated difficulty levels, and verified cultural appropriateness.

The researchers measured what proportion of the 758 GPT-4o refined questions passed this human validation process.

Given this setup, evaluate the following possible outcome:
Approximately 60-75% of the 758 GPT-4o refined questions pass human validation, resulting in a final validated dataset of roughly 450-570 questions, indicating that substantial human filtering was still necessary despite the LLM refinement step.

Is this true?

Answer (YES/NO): YES